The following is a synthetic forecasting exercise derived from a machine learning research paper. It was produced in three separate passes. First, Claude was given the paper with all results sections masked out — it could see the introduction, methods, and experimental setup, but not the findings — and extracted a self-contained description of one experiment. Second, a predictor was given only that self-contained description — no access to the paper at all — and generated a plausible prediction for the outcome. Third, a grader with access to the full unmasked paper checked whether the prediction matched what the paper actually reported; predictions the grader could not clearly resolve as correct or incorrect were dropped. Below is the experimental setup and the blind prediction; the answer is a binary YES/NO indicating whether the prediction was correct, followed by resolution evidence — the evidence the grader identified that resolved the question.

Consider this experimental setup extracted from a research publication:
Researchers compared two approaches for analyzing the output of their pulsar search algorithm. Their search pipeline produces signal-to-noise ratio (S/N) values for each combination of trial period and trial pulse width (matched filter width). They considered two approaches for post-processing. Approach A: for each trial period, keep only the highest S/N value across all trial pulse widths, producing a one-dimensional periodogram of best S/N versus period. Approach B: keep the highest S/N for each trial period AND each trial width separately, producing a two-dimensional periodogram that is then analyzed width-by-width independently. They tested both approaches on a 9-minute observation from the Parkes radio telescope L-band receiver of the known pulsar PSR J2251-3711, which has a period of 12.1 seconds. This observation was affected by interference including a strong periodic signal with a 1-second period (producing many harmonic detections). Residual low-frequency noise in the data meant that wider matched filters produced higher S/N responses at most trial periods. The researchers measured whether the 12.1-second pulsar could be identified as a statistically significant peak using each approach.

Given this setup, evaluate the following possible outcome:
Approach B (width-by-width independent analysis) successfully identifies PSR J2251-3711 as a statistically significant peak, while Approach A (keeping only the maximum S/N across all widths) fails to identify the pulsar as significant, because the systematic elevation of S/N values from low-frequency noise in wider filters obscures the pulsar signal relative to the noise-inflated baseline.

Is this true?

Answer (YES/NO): YES